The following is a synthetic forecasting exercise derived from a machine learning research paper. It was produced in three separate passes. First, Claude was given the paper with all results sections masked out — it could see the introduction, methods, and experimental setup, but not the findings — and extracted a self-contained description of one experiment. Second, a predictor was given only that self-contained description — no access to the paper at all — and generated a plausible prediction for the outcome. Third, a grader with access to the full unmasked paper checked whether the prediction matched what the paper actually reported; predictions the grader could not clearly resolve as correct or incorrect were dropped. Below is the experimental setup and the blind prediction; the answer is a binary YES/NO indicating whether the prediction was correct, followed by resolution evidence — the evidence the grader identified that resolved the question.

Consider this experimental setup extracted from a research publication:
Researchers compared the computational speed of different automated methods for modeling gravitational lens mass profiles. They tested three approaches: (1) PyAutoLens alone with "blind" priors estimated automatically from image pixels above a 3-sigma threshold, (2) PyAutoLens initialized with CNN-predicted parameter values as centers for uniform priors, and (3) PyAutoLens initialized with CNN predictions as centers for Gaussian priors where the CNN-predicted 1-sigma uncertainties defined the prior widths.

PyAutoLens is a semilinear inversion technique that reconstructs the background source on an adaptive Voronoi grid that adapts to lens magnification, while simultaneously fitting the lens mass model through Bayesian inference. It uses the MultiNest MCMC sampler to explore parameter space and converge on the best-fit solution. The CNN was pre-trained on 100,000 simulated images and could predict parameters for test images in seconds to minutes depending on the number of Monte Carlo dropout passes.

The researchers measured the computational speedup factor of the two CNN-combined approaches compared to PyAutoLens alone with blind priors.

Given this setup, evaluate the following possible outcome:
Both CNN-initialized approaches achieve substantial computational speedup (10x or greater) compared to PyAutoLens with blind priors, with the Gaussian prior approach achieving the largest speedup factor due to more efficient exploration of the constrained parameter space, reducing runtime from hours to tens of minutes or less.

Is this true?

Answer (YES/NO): NO